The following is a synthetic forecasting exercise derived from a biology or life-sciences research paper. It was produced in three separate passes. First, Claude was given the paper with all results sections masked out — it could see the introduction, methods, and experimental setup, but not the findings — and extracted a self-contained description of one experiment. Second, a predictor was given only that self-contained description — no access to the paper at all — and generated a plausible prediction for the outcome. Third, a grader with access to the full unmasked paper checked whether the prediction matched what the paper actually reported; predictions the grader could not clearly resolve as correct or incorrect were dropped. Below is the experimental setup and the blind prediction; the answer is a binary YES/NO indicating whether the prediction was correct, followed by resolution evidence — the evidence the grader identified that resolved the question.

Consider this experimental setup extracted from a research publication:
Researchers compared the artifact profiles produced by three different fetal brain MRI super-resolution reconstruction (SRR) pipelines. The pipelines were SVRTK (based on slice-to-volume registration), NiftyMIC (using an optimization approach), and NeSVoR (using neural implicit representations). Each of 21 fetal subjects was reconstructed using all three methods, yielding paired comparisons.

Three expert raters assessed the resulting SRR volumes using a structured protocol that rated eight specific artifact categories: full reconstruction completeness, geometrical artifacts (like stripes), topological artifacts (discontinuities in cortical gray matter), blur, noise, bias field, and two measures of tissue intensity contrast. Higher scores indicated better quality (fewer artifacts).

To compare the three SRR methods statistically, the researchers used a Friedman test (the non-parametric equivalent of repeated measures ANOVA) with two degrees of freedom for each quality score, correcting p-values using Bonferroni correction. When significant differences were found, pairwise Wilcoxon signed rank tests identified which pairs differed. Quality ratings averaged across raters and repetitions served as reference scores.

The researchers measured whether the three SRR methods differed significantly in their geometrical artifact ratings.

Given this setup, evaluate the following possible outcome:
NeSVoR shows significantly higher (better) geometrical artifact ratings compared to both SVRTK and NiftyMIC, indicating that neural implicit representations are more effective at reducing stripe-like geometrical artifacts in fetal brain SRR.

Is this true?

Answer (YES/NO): NO